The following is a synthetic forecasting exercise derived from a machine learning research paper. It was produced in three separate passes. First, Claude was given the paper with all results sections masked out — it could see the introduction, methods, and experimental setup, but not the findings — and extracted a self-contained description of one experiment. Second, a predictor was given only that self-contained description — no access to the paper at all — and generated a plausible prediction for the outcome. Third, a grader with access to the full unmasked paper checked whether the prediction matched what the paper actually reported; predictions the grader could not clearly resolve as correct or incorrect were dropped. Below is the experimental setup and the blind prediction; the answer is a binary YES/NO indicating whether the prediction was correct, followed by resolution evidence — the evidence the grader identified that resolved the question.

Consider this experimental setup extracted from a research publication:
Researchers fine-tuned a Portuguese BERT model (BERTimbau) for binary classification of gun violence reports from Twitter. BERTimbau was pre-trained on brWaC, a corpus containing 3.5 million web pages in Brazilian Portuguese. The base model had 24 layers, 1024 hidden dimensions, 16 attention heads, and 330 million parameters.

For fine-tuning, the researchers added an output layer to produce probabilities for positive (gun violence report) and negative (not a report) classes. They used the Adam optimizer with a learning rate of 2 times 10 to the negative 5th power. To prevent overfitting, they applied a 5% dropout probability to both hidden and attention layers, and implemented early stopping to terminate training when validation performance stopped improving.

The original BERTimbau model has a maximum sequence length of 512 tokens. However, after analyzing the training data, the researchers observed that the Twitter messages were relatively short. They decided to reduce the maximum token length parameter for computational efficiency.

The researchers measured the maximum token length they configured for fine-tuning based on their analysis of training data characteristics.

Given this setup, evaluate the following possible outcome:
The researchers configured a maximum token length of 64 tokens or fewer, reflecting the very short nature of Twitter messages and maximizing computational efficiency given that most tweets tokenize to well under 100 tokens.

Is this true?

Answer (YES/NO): NO